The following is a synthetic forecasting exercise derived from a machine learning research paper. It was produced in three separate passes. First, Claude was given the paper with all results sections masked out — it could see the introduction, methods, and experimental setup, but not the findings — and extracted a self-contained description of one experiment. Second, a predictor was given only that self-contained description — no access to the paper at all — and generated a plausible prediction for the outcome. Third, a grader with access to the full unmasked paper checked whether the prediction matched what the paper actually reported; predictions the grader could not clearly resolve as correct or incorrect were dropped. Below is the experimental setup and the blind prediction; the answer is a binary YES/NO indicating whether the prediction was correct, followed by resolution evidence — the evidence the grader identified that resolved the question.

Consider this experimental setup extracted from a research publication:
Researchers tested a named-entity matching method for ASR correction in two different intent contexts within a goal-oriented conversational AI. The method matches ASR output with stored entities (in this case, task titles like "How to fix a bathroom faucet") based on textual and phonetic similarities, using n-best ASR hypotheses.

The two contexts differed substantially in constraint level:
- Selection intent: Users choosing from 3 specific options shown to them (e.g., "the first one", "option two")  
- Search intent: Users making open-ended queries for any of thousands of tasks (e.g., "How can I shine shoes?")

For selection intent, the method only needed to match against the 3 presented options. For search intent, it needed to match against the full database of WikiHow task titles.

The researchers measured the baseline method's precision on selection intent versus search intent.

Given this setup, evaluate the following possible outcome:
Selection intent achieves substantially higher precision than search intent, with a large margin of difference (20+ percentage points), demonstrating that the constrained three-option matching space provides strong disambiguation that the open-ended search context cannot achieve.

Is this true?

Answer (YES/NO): YES